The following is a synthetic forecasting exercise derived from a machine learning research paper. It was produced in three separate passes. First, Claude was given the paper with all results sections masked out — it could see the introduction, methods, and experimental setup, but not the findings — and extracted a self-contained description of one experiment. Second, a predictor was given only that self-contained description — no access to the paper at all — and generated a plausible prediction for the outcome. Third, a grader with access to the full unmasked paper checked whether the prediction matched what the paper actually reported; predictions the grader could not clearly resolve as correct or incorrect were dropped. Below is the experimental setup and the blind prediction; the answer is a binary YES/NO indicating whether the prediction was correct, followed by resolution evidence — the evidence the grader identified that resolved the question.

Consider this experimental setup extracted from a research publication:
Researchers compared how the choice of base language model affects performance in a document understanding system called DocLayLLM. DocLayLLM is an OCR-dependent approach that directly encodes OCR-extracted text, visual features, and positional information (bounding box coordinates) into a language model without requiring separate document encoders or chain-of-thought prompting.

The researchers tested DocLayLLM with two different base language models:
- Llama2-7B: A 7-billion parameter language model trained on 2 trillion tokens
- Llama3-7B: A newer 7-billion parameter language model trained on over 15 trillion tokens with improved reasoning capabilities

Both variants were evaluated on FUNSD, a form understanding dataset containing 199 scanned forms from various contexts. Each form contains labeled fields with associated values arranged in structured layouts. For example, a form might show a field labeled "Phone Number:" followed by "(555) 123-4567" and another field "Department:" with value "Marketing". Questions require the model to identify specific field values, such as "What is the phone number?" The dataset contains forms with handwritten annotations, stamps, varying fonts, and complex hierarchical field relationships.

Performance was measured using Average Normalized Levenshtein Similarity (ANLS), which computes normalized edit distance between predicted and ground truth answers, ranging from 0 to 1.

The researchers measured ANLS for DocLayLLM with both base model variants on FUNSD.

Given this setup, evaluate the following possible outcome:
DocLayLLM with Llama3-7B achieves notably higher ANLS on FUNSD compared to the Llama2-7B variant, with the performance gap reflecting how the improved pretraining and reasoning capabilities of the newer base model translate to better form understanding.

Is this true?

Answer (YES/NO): YES